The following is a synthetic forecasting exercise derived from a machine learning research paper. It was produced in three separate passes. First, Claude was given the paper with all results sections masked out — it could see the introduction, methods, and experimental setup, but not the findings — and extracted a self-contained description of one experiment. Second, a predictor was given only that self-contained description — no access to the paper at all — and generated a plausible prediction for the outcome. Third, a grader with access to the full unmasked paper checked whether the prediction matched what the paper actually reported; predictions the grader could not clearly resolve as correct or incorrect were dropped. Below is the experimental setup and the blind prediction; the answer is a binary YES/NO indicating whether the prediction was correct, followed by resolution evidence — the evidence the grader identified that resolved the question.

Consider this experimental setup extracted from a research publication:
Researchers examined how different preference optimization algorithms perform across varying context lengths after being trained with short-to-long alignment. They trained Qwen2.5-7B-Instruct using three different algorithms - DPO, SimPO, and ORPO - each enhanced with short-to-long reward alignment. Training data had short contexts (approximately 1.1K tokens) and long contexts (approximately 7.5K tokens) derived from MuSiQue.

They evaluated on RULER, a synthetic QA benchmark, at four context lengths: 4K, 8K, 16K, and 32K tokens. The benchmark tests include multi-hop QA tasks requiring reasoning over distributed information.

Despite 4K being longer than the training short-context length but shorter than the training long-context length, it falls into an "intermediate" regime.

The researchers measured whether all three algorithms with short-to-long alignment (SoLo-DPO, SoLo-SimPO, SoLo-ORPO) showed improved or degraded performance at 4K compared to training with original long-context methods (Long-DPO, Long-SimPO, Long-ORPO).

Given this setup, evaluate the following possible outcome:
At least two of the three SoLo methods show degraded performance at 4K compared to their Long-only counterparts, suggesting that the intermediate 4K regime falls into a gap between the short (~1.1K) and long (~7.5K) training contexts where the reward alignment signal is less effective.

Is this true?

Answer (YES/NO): YES